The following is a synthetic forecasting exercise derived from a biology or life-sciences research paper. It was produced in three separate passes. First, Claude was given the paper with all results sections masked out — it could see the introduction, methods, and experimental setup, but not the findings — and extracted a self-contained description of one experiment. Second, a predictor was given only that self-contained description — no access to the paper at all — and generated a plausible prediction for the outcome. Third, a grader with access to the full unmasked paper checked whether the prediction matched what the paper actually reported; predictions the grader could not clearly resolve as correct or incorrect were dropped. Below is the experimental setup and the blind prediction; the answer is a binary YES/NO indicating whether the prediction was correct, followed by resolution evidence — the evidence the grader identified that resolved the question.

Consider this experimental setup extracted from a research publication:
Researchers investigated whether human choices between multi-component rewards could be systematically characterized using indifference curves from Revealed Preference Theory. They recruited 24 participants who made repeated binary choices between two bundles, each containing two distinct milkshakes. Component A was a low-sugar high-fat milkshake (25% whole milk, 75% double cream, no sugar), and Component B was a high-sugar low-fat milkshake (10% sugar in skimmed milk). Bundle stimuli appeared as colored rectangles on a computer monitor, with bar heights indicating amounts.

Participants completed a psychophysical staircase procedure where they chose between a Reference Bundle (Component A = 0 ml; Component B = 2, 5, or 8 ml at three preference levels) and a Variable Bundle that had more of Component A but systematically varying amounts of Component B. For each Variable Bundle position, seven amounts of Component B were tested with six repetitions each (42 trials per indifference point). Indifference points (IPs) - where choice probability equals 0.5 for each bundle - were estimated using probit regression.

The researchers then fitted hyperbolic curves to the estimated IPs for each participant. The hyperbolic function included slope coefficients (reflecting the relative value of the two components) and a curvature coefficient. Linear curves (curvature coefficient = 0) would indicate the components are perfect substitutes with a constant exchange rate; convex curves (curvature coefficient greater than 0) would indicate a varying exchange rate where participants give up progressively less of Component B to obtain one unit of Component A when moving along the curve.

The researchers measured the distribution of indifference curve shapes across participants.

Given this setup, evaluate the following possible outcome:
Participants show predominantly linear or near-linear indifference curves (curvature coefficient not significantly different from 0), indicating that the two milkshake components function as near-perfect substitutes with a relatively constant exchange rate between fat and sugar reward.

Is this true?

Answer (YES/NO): NO